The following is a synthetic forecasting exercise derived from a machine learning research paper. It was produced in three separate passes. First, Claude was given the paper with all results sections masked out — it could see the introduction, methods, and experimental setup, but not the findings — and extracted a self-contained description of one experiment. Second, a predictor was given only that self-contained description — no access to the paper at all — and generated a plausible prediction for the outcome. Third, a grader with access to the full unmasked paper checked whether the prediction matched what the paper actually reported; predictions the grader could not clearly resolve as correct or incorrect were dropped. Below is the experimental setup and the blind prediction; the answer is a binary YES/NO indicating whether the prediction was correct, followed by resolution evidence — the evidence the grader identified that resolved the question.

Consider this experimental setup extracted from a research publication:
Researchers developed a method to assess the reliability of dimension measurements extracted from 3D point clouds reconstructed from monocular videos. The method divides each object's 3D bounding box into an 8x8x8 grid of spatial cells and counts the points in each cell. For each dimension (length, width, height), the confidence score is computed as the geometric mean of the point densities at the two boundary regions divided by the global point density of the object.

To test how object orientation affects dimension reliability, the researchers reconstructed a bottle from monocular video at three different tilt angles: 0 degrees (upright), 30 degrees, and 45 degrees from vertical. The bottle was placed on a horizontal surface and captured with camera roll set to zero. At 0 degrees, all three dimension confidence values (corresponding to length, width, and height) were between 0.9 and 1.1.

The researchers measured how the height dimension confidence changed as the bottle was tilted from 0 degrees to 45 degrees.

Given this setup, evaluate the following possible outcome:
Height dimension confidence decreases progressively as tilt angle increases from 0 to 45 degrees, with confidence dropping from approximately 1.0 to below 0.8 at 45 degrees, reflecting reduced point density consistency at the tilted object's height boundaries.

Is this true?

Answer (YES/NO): NO